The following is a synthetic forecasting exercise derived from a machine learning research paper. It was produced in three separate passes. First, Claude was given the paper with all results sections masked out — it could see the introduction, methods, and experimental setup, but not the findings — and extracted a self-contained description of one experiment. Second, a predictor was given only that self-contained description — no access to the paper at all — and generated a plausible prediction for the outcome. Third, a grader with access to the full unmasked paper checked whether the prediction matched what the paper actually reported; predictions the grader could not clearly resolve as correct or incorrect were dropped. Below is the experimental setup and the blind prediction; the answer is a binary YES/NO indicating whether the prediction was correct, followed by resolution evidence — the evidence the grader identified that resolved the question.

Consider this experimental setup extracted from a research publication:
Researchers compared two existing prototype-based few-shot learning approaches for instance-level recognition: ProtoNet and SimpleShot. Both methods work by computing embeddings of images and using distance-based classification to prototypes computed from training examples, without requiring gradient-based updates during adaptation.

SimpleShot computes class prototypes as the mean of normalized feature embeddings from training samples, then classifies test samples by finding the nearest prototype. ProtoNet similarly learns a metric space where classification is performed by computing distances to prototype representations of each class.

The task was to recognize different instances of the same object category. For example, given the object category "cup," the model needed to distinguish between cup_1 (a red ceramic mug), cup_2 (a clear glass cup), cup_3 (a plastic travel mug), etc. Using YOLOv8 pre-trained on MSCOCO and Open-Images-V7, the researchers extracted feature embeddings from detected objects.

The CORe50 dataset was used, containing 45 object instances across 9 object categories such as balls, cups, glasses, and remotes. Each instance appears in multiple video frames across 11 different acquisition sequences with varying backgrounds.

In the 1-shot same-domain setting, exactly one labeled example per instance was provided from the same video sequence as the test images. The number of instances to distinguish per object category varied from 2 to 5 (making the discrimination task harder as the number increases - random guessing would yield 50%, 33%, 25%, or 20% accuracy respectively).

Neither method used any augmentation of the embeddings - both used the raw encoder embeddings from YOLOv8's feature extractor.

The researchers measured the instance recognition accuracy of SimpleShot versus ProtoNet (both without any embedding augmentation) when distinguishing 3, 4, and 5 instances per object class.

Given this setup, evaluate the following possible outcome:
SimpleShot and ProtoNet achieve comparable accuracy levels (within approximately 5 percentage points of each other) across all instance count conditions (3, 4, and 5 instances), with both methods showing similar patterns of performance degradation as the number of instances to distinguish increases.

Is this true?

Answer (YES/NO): NO